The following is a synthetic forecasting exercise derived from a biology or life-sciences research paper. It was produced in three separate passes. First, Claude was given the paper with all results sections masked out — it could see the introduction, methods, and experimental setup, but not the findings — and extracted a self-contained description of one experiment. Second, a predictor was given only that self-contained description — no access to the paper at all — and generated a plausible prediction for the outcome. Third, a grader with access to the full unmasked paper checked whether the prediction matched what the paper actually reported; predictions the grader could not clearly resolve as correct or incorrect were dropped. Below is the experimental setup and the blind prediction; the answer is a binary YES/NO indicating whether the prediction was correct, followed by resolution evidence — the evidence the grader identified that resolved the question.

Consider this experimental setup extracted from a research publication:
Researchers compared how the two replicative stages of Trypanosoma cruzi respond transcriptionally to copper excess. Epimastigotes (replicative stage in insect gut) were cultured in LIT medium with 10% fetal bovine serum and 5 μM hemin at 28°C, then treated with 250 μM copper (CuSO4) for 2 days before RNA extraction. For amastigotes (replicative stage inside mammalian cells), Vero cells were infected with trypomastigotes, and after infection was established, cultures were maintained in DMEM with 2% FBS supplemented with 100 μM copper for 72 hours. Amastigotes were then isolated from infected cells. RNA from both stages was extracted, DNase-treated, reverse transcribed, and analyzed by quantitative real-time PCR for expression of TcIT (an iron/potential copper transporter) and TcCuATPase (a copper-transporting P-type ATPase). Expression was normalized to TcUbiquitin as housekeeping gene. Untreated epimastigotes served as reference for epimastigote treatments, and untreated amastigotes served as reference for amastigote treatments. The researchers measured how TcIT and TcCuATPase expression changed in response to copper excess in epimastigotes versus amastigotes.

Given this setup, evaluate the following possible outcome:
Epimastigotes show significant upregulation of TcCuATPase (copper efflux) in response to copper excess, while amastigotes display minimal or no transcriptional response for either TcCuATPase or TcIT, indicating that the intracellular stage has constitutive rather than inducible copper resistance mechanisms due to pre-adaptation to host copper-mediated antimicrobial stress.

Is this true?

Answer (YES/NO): NO